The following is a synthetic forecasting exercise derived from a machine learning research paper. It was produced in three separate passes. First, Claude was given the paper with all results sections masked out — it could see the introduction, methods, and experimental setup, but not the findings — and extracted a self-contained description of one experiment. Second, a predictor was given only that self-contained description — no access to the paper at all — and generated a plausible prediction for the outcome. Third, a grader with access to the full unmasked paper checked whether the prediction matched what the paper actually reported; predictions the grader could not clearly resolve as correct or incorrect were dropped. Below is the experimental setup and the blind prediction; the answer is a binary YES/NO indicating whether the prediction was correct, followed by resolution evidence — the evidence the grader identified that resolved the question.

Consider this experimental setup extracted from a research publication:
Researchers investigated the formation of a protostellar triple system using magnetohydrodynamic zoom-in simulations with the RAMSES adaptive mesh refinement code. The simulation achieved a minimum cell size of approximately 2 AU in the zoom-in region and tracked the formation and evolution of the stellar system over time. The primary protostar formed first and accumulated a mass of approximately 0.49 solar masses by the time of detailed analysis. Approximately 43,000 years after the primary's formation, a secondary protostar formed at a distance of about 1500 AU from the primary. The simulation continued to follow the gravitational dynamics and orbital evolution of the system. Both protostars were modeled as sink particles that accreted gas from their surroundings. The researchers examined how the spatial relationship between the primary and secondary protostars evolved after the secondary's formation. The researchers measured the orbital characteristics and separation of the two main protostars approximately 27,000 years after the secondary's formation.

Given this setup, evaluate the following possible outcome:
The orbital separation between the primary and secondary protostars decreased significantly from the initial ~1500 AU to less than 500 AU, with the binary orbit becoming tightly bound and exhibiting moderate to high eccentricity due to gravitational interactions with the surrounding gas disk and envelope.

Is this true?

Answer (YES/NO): YES